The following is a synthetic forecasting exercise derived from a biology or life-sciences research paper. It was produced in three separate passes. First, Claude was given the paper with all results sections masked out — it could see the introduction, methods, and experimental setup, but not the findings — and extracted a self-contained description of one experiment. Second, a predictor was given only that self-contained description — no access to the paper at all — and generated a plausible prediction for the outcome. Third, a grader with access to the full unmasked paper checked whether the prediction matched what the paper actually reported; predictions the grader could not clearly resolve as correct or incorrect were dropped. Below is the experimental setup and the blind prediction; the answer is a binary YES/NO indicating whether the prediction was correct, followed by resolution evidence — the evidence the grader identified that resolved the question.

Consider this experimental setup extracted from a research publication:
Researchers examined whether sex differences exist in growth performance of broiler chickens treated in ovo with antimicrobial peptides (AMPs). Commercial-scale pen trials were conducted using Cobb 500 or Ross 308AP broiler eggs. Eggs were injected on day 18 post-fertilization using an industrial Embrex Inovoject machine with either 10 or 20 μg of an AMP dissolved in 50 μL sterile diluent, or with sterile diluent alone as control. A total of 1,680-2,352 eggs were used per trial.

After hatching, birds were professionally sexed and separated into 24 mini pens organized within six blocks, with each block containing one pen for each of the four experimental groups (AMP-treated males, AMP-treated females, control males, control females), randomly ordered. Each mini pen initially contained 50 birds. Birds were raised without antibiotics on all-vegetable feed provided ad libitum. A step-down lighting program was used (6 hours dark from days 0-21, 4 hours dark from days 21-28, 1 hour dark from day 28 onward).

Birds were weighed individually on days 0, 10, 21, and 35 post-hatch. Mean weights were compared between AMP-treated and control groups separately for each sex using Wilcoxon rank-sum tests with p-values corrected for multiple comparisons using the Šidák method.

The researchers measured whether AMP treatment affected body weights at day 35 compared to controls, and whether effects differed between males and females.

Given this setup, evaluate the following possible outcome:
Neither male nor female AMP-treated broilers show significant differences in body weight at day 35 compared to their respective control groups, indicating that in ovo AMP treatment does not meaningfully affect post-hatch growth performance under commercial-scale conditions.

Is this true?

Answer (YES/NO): YES